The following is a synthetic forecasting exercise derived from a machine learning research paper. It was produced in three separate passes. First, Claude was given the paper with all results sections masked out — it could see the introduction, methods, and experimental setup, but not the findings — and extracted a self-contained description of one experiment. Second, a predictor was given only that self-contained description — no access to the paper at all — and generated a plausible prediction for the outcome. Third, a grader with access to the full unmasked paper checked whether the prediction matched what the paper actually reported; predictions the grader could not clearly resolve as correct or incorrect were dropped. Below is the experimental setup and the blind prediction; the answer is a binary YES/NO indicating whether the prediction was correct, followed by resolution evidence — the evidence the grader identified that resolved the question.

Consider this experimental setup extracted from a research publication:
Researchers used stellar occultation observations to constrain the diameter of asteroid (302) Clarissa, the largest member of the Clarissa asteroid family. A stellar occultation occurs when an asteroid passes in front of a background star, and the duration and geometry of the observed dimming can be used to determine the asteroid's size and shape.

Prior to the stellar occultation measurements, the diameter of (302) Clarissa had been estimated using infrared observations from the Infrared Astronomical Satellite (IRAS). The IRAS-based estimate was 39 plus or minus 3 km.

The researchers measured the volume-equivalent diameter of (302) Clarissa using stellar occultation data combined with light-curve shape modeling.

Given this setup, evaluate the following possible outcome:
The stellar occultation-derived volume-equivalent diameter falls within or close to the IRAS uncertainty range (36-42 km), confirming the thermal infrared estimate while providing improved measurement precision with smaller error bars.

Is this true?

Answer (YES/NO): NO